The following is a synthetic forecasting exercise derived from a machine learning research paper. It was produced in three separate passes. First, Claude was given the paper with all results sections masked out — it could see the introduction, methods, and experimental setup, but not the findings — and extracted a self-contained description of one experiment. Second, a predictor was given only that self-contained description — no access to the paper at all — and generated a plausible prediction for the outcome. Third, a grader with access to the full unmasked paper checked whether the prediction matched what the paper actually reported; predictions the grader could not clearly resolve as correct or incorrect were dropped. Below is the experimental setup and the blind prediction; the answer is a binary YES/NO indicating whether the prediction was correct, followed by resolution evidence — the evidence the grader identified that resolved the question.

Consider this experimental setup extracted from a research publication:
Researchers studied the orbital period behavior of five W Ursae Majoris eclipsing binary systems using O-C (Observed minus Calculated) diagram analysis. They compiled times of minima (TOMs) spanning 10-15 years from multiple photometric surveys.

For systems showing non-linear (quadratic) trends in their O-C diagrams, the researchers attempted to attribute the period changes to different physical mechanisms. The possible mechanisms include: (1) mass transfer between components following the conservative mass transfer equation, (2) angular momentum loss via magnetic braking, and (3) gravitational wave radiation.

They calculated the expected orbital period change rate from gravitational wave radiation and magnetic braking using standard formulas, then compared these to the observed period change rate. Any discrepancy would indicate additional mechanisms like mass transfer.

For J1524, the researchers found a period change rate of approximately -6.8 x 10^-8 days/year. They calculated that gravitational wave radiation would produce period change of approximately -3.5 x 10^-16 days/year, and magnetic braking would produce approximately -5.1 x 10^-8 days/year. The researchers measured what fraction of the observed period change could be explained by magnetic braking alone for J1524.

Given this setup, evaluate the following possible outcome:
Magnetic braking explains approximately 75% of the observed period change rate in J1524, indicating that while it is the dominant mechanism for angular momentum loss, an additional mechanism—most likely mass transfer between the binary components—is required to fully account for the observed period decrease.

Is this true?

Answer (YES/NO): YES